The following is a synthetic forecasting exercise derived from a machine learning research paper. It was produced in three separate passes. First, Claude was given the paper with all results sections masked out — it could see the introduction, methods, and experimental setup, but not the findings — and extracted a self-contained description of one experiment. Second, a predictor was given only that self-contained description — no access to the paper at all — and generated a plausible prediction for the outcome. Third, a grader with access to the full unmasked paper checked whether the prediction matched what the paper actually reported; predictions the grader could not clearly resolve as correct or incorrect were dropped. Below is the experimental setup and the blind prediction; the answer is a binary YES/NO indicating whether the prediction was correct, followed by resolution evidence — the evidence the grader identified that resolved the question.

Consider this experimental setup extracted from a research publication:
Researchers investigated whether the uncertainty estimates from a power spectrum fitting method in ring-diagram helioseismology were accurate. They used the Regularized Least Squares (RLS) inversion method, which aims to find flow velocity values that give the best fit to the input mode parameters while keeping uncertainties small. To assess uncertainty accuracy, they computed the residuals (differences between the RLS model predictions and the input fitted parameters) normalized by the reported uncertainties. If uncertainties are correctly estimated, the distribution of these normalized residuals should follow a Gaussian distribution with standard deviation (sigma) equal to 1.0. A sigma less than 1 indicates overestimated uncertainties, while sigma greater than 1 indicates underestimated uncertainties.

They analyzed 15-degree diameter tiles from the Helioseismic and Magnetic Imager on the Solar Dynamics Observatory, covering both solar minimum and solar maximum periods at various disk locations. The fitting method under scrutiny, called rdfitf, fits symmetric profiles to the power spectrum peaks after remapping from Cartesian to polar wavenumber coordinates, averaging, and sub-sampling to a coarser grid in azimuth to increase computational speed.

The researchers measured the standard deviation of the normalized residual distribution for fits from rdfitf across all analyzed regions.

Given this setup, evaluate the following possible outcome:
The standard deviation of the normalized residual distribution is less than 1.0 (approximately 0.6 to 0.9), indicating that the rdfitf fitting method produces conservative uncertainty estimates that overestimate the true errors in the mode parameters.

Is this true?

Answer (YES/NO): YES